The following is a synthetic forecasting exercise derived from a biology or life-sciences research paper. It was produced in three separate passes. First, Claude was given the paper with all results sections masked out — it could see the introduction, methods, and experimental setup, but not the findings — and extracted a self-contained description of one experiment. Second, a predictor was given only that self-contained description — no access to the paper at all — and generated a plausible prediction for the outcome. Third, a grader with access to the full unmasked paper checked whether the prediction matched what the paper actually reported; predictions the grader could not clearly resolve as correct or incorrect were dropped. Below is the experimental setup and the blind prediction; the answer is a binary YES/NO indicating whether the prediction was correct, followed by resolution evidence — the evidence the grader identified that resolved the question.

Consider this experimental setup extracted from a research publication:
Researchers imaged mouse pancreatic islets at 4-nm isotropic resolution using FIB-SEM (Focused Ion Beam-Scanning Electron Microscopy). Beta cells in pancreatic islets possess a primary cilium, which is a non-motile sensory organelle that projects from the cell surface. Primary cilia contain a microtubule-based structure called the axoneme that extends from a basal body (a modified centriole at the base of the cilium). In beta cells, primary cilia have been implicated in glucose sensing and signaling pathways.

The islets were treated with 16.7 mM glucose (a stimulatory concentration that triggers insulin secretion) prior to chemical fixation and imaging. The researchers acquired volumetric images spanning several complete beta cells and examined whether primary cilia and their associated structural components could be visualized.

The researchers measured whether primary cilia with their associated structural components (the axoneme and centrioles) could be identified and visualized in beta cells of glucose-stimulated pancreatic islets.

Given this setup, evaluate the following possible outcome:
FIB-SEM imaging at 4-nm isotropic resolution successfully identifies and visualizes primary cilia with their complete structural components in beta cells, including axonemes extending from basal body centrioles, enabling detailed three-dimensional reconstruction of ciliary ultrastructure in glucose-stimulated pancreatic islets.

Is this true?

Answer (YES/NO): YES